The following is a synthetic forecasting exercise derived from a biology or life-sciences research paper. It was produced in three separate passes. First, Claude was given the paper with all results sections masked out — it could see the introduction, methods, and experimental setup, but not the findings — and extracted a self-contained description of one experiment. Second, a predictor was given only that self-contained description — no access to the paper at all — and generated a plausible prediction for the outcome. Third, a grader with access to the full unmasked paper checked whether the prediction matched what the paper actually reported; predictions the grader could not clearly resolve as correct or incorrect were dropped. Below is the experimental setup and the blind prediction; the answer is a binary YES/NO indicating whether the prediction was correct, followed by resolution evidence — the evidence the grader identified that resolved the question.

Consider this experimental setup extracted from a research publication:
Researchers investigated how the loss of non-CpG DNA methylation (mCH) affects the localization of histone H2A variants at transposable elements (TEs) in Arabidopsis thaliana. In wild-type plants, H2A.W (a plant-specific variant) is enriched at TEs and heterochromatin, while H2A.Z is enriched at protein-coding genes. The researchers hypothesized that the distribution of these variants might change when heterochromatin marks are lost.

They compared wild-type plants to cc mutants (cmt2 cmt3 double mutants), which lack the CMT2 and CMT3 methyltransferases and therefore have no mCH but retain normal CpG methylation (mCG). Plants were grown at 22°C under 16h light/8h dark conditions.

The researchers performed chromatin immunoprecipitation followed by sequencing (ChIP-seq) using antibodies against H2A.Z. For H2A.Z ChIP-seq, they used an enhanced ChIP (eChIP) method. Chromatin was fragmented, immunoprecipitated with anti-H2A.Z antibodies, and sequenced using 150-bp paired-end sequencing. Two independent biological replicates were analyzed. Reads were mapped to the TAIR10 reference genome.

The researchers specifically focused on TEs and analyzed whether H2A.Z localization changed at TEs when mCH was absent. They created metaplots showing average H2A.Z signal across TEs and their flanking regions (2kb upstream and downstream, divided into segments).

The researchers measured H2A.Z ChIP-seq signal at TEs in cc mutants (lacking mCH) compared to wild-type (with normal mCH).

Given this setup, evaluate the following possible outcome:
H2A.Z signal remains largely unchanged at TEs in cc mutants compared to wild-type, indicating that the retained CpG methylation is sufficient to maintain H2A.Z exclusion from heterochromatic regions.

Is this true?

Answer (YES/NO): NO